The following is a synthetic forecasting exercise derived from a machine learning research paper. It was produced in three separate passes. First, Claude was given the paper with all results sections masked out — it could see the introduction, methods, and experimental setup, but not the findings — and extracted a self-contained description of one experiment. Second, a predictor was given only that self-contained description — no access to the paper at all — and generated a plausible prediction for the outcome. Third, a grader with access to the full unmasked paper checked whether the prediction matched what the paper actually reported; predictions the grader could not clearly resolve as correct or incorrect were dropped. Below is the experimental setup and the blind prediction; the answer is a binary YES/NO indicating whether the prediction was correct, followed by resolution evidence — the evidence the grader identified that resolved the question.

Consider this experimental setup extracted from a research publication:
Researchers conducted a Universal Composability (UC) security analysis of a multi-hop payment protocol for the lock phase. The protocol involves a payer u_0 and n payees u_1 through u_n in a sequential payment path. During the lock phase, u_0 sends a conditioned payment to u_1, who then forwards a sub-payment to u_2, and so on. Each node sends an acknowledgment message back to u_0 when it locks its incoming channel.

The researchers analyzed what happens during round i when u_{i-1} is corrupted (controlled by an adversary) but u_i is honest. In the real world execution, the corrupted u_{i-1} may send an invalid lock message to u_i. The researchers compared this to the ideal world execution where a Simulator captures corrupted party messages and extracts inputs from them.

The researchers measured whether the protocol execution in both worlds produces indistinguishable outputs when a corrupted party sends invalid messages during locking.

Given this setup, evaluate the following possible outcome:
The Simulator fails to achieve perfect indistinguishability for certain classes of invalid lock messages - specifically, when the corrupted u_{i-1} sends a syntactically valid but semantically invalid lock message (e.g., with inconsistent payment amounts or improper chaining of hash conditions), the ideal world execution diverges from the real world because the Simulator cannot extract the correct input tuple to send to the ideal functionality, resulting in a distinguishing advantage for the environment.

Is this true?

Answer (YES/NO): NO